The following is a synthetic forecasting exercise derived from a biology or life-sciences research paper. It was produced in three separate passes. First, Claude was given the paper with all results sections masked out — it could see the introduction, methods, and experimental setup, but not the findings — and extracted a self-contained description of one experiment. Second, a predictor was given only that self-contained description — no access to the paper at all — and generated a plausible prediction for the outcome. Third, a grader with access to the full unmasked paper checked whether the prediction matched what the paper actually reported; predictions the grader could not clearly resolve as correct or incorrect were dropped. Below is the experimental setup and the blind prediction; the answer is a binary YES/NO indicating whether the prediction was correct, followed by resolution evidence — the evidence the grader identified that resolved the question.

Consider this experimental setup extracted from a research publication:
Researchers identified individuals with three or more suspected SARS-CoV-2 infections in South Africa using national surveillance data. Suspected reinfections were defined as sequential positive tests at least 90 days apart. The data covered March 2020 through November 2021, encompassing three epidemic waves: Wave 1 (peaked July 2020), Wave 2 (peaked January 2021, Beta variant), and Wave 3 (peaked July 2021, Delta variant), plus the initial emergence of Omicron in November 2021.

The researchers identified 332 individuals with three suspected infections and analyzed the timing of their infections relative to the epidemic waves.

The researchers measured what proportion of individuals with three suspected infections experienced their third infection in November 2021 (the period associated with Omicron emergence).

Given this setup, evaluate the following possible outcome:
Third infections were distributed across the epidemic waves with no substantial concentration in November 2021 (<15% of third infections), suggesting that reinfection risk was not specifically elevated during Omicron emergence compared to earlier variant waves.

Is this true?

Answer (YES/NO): NO